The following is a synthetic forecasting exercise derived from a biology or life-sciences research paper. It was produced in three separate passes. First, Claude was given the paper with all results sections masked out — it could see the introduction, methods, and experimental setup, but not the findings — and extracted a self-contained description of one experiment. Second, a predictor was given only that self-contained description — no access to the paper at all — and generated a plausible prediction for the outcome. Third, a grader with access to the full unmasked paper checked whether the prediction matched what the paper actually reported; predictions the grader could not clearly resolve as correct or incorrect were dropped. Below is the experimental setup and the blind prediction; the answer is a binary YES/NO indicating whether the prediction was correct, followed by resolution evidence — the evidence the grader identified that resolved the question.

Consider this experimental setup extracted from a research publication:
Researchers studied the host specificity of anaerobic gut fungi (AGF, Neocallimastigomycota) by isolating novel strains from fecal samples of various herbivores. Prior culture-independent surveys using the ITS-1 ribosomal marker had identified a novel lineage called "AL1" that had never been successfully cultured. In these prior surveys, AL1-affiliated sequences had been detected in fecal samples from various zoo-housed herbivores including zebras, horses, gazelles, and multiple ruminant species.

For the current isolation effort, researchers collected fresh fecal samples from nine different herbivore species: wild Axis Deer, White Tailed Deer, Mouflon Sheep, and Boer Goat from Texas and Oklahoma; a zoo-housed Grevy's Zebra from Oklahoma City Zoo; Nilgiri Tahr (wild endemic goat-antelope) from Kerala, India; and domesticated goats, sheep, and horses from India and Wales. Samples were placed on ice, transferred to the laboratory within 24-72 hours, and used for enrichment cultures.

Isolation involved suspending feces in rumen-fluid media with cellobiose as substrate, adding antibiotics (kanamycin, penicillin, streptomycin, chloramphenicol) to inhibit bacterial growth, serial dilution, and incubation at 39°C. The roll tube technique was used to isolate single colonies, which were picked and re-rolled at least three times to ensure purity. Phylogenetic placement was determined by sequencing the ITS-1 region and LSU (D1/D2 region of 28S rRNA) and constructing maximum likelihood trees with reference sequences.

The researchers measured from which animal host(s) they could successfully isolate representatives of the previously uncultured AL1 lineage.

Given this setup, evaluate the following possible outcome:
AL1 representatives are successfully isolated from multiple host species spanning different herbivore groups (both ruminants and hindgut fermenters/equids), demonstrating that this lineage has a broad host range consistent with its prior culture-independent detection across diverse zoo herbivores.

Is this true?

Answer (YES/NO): NO